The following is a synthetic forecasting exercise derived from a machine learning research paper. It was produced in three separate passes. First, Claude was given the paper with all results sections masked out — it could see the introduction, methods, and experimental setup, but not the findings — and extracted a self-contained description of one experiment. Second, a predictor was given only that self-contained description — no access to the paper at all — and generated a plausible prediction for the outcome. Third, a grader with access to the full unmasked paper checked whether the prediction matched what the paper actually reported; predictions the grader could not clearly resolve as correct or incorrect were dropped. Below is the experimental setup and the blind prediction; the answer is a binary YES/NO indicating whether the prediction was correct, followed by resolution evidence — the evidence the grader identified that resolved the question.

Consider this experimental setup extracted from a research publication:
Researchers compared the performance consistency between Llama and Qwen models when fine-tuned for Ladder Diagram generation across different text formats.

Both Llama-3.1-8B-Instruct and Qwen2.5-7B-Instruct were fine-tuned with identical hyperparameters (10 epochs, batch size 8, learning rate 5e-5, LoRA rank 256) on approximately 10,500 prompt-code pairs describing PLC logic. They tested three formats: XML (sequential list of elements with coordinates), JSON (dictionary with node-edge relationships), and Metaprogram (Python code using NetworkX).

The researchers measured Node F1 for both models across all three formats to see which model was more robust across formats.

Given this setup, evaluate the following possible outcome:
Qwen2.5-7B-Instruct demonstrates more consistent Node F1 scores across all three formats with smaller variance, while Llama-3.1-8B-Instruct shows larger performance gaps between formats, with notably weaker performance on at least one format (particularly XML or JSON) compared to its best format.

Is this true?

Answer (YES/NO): NO